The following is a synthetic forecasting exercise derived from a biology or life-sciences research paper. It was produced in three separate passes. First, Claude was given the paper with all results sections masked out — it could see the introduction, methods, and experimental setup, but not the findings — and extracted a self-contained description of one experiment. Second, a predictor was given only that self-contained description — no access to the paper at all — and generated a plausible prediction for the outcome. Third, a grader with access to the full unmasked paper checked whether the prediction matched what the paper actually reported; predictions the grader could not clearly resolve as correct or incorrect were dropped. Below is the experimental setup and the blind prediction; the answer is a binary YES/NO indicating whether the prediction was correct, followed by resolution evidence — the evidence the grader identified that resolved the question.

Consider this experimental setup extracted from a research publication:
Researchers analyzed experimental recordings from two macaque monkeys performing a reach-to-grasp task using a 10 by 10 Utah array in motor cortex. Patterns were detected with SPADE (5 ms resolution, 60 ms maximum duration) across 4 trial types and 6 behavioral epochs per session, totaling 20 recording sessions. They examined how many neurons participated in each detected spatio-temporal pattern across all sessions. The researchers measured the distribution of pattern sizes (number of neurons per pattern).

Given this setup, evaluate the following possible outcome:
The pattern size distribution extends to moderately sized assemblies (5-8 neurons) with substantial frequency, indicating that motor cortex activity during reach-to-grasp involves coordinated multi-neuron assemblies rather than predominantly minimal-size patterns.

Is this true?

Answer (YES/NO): NO